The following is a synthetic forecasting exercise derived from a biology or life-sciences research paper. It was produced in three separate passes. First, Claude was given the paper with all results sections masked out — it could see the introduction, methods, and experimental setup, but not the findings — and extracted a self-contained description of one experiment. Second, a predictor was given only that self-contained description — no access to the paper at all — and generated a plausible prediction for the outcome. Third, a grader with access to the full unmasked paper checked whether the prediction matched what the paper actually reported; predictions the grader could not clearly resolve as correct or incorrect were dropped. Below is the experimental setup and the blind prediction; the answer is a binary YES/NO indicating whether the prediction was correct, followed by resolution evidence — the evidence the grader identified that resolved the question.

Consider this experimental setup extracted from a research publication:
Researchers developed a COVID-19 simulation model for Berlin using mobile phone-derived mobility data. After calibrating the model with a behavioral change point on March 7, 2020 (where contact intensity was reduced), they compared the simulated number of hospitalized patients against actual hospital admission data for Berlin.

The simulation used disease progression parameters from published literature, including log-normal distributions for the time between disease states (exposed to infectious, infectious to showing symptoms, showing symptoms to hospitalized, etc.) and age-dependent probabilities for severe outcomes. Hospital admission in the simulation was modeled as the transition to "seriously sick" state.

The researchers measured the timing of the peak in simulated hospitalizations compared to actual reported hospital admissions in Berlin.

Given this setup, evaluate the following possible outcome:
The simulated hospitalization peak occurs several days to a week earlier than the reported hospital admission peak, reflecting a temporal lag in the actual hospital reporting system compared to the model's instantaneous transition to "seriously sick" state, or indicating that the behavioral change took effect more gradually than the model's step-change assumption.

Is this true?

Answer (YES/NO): NO